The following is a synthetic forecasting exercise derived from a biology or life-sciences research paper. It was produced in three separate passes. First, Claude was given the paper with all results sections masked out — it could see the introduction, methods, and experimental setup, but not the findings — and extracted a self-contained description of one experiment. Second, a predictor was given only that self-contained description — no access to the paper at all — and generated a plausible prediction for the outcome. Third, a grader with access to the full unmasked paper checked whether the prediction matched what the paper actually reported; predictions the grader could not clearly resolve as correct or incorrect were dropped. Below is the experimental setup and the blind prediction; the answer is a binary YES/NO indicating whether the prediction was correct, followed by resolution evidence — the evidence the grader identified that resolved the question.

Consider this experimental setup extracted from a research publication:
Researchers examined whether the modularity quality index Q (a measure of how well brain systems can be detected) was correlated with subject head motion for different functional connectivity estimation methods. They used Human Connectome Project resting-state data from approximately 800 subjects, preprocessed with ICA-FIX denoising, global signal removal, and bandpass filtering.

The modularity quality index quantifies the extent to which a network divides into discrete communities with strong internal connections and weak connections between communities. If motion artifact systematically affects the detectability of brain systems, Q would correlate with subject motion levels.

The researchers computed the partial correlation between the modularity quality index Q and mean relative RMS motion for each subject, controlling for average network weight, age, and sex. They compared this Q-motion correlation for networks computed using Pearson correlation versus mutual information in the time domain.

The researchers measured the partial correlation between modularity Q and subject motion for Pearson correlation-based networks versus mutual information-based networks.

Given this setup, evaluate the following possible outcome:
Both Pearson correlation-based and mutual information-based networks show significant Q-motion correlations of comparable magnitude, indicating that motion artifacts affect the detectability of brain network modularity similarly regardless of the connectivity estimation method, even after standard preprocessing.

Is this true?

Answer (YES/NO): NO